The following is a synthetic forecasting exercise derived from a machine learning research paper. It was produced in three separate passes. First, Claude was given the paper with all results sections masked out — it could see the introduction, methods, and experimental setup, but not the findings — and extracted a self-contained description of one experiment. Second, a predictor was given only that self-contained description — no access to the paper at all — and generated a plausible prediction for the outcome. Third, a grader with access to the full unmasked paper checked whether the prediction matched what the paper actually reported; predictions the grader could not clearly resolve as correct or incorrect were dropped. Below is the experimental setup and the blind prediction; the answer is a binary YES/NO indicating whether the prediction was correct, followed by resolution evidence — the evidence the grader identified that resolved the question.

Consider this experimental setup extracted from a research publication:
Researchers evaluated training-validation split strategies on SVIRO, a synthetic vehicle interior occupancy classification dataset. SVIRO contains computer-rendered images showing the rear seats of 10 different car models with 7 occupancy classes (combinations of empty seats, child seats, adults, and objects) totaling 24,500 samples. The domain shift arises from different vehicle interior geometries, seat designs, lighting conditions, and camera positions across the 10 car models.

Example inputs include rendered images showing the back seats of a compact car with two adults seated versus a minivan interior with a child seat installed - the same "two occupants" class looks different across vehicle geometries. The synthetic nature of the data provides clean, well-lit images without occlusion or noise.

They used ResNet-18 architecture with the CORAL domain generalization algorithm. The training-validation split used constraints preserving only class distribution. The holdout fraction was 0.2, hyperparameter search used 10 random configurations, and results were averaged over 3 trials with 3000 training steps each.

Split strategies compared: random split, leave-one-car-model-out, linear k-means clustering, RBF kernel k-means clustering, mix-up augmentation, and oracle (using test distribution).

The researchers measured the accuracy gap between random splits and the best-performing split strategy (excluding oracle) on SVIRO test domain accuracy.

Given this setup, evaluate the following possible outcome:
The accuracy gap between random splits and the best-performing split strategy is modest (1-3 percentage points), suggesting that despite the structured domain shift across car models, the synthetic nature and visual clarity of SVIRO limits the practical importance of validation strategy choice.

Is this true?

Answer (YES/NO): NO